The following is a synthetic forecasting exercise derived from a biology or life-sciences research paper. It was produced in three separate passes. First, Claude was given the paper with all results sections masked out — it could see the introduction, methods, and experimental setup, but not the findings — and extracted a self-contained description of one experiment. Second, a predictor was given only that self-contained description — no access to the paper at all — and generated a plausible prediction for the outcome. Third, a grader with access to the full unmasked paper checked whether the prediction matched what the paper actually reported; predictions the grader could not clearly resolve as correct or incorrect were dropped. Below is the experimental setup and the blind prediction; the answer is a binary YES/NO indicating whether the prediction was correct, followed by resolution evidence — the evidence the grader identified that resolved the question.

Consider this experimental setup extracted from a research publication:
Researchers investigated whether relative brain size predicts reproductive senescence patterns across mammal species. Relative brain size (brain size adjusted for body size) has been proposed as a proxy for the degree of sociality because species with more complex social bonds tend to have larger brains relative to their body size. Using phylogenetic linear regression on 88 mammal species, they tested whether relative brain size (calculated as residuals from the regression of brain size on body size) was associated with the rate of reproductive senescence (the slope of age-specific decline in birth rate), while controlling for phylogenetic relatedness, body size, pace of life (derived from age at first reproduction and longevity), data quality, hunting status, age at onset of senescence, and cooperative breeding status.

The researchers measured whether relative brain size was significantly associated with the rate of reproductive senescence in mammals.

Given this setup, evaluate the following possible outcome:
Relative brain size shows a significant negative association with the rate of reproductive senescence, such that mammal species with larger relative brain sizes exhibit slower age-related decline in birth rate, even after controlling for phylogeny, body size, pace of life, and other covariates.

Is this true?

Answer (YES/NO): NO